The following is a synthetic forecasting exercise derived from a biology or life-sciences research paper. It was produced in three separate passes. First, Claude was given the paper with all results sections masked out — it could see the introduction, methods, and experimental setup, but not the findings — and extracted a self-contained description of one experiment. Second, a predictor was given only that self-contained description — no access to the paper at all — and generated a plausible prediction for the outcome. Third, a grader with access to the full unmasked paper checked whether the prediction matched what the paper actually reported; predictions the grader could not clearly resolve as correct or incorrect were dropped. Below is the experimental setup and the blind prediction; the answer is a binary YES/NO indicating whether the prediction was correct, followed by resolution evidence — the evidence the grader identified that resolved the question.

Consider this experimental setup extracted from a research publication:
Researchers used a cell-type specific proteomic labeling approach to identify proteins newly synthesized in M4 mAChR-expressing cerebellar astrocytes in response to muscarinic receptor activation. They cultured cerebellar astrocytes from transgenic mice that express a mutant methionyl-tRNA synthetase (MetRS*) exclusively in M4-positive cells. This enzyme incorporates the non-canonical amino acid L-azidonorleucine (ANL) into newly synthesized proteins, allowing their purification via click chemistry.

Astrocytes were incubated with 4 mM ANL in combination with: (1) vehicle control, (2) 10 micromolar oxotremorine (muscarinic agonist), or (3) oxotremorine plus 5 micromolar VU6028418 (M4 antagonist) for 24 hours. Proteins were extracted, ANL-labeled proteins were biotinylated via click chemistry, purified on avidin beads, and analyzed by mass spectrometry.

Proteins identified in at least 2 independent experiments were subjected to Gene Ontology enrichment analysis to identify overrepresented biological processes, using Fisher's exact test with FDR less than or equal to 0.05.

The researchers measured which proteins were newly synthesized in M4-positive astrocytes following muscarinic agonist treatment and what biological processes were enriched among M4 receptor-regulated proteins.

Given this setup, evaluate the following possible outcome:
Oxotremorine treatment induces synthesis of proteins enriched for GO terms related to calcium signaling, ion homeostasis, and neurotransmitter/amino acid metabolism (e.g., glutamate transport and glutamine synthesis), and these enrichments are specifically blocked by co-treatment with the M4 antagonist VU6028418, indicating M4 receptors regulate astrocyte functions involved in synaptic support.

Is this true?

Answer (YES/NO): NO